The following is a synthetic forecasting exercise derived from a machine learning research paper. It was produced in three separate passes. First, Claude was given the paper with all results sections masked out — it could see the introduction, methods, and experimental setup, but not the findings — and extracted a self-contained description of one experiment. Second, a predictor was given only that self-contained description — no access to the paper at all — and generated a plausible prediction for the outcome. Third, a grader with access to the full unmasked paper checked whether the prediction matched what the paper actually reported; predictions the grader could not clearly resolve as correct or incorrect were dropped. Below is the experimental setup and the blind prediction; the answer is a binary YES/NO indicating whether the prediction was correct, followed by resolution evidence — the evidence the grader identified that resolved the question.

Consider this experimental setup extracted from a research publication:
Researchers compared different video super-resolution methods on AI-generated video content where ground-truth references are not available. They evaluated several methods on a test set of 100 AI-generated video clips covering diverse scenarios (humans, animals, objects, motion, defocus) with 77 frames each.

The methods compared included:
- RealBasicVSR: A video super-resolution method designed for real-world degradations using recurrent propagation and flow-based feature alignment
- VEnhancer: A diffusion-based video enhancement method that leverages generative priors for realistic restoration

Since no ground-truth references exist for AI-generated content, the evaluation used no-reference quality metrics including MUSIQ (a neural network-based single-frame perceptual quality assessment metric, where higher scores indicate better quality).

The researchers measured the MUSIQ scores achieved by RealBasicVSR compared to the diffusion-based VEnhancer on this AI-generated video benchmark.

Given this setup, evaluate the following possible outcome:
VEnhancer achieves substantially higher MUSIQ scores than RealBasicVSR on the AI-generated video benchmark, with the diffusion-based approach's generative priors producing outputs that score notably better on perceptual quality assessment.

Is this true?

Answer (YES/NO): NO